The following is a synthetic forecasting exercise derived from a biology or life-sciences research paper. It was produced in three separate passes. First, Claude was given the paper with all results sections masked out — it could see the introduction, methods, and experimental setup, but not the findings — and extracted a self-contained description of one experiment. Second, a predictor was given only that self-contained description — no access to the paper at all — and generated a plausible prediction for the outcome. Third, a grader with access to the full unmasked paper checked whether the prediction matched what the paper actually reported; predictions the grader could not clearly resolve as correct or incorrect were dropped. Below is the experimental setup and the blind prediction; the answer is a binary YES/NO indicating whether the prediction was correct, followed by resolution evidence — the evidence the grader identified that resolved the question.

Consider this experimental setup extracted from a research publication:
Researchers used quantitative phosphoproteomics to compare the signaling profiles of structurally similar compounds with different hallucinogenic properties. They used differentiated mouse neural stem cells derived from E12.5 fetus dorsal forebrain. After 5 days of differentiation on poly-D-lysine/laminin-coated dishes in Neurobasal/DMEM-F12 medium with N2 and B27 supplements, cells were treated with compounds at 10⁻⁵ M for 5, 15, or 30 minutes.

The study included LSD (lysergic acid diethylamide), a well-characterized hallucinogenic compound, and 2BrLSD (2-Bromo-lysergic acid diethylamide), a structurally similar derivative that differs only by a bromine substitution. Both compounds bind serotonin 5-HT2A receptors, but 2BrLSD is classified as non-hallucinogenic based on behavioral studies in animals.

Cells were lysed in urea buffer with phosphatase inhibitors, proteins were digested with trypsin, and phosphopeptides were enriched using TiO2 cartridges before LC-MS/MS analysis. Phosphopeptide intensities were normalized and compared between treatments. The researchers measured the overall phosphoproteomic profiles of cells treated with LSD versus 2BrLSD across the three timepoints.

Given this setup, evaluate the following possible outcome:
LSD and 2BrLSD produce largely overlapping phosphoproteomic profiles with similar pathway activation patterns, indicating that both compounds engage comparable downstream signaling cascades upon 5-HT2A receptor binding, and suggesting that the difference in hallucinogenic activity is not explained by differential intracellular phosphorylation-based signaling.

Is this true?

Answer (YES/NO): NO